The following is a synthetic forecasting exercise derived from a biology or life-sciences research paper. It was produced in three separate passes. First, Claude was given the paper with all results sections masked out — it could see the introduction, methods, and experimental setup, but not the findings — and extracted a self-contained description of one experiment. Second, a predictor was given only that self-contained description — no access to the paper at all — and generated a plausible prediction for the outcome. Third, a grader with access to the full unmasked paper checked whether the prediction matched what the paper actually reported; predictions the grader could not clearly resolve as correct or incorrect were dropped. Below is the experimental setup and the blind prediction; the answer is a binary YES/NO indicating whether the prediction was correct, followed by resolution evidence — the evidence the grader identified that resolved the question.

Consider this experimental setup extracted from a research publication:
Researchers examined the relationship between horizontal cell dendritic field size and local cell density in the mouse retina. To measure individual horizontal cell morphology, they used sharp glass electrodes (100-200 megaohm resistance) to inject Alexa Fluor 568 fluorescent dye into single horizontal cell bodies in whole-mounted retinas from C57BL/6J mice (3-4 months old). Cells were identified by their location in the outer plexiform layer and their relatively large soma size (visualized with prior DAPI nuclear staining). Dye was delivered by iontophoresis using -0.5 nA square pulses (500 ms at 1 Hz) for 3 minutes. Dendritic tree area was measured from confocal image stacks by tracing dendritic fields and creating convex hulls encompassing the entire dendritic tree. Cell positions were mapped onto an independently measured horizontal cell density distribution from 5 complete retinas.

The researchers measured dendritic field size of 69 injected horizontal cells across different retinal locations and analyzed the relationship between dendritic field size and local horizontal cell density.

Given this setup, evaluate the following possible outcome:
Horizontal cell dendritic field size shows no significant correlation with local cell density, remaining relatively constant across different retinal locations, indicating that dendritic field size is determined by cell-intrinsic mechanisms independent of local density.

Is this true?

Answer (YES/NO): NO